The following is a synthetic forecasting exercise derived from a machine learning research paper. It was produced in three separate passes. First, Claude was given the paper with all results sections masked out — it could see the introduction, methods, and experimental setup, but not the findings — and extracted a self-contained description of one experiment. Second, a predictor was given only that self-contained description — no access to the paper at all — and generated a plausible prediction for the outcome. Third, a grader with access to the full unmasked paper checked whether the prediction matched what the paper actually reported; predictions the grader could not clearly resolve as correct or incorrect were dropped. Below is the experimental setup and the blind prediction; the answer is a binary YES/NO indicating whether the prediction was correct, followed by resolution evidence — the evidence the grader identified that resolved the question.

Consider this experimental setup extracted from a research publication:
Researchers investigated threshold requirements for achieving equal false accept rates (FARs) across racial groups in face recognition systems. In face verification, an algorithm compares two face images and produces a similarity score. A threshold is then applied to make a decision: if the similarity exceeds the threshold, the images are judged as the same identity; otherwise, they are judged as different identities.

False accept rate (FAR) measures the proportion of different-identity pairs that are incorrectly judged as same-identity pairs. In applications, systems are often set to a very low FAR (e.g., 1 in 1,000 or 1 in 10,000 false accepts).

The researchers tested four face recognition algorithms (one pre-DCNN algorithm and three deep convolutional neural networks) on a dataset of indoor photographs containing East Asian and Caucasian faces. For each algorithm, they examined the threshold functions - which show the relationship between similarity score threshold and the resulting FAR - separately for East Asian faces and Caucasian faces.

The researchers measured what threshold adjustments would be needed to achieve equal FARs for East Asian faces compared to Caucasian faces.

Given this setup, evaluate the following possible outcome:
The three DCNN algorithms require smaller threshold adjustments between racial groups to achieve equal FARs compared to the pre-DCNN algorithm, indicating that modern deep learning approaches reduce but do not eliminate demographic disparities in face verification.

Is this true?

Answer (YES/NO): NO